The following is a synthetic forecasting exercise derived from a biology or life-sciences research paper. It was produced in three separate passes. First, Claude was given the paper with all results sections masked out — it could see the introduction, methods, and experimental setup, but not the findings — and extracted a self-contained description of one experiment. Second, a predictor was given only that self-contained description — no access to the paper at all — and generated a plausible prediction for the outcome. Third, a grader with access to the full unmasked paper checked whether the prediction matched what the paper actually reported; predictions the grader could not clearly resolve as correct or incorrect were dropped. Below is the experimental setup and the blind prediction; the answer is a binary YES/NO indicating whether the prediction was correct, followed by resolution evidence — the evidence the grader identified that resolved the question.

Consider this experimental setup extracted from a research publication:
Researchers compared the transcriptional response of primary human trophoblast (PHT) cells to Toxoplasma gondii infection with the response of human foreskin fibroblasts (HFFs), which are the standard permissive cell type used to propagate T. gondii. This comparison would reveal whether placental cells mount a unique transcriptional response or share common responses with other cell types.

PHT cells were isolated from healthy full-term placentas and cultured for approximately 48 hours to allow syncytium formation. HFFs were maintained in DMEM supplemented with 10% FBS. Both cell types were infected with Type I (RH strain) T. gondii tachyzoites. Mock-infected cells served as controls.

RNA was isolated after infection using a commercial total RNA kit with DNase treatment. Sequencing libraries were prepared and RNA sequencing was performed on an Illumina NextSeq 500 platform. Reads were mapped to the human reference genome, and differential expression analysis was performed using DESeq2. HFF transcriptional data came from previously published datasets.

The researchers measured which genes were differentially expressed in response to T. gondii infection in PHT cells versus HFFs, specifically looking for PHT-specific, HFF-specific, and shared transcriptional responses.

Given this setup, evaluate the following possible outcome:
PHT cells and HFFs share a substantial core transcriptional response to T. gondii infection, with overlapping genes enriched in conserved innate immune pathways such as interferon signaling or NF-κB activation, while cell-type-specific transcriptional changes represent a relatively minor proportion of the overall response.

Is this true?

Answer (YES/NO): NO